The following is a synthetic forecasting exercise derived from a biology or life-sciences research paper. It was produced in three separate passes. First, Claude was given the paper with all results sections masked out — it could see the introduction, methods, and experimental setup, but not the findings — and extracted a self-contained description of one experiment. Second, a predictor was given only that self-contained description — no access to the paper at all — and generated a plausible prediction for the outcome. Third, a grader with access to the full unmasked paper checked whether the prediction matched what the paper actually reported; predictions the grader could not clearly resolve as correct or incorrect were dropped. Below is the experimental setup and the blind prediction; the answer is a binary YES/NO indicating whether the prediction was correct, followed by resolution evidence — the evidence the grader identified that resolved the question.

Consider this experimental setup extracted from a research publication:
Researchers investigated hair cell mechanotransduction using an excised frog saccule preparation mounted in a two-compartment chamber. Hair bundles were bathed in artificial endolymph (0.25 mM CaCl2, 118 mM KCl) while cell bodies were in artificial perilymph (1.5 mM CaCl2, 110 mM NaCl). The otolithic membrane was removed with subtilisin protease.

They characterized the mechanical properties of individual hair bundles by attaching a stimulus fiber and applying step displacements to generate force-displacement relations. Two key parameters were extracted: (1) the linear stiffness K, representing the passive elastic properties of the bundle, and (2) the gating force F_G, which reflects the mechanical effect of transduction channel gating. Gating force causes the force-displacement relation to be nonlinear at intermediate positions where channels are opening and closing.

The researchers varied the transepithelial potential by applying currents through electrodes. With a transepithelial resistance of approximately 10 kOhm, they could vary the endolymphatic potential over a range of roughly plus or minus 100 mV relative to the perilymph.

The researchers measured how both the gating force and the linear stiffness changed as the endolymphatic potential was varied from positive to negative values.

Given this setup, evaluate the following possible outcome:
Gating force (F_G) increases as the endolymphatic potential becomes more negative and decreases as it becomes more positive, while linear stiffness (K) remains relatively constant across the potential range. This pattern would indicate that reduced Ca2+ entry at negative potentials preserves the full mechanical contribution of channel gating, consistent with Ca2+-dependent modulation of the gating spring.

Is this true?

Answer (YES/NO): NO